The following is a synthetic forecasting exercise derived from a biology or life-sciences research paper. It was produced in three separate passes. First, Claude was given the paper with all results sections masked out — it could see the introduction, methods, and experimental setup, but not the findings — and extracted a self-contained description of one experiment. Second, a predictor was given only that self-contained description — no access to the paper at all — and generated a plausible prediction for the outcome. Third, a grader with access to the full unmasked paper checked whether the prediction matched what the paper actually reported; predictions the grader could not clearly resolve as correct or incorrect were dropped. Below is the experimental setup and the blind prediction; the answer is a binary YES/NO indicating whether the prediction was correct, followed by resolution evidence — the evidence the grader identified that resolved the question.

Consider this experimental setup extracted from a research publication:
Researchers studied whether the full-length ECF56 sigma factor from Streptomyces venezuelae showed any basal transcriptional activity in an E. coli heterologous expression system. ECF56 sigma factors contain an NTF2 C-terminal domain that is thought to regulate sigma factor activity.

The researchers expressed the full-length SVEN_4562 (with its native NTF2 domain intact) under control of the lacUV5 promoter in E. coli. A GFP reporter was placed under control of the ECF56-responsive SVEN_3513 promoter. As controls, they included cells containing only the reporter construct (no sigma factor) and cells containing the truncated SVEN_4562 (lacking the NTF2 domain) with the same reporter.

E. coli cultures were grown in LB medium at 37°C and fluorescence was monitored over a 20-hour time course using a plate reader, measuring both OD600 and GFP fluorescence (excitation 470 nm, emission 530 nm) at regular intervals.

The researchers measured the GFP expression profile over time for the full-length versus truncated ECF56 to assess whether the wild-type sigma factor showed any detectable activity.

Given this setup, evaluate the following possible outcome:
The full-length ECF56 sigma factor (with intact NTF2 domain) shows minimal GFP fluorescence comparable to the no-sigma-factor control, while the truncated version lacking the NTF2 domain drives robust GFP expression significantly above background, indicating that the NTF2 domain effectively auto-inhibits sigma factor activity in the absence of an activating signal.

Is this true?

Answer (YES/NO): YES